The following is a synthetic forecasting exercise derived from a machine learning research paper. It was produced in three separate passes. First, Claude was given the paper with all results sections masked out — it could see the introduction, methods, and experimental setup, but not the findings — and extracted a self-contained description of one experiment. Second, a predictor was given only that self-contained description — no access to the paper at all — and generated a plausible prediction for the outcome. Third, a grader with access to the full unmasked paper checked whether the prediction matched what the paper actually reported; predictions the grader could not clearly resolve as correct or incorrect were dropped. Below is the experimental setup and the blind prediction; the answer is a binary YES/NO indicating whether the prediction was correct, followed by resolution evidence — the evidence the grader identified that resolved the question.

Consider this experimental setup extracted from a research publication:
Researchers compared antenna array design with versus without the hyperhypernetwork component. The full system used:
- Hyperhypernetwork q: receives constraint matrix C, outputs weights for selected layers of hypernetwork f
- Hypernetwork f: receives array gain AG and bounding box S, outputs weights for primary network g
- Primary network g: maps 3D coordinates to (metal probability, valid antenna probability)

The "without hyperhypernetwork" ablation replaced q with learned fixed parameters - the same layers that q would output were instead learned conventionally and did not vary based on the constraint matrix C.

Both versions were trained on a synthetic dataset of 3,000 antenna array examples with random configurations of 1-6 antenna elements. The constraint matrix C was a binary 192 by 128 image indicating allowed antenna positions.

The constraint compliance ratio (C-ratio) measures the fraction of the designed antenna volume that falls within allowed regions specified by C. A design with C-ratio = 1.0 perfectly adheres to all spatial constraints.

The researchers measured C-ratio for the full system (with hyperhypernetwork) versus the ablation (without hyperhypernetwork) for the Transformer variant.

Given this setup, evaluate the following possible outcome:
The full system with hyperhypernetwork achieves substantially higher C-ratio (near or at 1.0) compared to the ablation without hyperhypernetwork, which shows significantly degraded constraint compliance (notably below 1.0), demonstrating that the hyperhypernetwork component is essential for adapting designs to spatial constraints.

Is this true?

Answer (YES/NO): YES